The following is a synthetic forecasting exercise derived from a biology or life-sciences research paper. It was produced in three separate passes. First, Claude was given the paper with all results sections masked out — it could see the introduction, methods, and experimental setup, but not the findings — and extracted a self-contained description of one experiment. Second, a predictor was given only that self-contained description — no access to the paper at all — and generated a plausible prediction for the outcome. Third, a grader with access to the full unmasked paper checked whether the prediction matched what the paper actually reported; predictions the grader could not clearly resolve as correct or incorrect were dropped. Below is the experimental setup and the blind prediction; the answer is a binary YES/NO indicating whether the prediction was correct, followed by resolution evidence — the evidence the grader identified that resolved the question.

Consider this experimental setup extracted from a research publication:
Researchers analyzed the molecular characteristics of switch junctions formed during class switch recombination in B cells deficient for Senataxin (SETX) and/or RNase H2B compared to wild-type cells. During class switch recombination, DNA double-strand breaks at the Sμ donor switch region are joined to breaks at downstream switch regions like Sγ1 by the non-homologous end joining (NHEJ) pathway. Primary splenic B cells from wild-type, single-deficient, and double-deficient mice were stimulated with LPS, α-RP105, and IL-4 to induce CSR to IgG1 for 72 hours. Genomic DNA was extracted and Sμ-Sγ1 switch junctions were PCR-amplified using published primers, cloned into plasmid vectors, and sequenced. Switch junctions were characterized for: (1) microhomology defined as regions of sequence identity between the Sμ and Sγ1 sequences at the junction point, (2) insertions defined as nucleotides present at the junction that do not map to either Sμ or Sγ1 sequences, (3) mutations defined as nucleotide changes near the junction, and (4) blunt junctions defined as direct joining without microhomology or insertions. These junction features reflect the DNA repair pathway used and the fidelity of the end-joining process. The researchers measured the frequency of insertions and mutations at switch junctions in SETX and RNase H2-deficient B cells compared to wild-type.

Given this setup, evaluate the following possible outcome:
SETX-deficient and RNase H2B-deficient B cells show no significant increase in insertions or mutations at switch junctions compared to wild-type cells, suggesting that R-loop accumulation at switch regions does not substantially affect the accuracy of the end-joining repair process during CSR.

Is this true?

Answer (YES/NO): NO